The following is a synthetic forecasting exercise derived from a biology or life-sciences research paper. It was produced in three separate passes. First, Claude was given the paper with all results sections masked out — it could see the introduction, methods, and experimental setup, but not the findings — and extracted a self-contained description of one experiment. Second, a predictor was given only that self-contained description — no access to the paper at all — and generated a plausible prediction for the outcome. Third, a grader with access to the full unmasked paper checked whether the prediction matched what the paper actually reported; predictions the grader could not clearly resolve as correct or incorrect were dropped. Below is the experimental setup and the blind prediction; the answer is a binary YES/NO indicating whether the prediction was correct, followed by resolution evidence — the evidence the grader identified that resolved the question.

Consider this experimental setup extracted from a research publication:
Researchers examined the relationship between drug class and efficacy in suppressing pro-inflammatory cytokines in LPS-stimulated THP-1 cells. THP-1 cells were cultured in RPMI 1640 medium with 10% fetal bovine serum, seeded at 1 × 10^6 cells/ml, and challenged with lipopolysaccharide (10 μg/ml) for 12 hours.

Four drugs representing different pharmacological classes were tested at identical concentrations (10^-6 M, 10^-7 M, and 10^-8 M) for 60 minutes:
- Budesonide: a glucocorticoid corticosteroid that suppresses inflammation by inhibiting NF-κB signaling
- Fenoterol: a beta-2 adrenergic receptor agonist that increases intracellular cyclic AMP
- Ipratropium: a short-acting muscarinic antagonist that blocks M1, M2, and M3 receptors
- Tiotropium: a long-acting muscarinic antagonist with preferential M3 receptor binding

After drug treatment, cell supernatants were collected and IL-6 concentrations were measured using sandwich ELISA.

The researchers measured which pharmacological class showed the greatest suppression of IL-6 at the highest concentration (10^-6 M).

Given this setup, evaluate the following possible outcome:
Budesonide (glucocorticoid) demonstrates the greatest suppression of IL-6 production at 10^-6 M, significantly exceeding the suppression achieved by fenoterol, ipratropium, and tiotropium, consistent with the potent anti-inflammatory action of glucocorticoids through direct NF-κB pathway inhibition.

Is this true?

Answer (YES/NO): YES